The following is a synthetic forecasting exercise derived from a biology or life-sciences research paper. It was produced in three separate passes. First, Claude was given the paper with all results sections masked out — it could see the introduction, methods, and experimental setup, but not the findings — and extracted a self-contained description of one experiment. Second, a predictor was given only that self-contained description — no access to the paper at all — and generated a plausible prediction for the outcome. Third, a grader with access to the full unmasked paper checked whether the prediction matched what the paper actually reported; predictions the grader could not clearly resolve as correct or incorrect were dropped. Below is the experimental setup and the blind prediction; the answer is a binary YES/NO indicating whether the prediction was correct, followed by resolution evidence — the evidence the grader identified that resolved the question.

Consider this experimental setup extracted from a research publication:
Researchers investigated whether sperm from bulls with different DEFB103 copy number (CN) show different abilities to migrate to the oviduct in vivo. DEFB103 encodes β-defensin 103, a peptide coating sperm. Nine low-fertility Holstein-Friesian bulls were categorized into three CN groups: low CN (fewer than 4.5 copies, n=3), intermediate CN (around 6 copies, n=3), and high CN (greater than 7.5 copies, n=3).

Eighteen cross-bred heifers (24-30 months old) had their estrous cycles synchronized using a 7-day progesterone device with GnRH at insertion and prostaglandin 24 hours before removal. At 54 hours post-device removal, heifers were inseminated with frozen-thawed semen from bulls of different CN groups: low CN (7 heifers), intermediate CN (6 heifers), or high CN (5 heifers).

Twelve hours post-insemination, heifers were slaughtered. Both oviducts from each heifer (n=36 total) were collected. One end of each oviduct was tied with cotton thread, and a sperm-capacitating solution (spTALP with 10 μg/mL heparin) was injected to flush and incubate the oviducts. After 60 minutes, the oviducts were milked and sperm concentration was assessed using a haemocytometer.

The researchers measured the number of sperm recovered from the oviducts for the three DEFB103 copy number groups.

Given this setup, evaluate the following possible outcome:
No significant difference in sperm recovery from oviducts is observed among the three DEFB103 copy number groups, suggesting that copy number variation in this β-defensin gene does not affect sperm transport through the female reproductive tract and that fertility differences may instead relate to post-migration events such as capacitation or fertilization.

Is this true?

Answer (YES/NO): YES